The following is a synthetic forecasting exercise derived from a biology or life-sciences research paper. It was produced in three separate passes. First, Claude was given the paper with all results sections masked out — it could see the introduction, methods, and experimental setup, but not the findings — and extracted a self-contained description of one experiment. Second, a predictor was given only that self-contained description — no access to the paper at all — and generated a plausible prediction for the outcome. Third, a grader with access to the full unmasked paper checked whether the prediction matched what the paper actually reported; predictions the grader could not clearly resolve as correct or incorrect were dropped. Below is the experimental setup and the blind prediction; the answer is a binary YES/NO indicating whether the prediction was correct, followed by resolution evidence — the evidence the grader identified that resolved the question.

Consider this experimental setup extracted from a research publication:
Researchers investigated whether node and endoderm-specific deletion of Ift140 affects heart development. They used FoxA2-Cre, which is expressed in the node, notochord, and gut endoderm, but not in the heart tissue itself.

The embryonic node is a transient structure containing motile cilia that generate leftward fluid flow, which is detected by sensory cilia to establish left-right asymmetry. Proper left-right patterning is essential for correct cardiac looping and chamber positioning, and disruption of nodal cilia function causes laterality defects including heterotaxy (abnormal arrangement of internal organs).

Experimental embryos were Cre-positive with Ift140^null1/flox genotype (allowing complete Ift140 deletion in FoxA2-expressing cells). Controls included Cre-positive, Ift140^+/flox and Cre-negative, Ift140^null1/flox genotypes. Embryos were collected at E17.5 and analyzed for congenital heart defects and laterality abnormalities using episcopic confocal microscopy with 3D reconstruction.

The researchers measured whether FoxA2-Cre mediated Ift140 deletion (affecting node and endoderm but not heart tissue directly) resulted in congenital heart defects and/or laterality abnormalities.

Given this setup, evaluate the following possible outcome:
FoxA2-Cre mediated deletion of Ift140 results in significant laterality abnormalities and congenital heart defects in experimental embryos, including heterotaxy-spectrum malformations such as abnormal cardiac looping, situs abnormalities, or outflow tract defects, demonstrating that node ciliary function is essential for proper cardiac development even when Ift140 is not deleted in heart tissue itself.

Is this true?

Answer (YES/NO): NO